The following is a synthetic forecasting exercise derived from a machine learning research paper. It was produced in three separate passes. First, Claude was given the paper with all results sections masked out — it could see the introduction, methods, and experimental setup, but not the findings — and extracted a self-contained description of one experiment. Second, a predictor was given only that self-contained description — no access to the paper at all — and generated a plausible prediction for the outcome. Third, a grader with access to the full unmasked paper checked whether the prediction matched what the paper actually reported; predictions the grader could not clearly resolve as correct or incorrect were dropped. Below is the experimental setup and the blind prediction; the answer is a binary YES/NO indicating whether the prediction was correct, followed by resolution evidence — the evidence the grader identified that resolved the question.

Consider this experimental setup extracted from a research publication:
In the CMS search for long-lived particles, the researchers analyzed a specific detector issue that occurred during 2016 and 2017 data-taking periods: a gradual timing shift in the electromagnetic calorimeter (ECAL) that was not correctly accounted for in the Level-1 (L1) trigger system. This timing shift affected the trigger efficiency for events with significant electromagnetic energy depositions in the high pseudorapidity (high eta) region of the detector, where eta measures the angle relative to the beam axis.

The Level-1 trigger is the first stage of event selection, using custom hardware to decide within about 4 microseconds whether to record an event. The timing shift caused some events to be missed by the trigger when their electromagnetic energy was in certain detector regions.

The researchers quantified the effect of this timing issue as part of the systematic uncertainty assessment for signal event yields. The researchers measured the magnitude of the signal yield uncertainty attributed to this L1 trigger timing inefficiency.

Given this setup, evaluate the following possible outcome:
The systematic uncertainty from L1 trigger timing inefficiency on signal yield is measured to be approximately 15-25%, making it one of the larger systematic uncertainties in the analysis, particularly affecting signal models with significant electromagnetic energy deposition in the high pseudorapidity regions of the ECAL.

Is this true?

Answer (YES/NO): NO